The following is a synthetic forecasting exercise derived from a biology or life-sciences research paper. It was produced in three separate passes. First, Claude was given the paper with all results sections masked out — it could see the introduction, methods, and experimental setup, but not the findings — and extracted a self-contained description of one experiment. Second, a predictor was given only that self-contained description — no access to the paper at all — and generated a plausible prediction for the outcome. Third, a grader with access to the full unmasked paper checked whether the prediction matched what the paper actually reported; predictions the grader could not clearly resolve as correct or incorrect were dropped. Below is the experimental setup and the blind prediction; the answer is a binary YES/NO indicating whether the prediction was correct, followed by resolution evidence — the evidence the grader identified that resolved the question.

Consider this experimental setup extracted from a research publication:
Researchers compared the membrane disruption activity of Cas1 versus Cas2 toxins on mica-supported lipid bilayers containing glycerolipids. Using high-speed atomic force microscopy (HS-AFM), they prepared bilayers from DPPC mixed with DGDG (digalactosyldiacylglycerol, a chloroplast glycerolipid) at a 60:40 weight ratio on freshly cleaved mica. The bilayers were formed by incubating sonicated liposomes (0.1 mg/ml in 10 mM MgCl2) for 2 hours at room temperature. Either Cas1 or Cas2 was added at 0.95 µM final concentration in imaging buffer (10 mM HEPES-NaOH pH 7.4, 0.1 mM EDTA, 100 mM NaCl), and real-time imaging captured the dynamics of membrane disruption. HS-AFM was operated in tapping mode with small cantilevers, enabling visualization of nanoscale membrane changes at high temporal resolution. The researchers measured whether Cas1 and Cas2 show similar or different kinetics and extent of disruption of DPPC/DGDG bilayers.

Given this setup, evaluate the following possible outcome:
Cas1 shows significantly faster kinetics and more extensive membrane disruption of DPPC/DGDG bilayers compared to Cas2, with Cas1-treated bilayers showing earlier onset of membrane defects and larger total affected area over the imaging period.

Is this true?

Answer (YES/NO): NO